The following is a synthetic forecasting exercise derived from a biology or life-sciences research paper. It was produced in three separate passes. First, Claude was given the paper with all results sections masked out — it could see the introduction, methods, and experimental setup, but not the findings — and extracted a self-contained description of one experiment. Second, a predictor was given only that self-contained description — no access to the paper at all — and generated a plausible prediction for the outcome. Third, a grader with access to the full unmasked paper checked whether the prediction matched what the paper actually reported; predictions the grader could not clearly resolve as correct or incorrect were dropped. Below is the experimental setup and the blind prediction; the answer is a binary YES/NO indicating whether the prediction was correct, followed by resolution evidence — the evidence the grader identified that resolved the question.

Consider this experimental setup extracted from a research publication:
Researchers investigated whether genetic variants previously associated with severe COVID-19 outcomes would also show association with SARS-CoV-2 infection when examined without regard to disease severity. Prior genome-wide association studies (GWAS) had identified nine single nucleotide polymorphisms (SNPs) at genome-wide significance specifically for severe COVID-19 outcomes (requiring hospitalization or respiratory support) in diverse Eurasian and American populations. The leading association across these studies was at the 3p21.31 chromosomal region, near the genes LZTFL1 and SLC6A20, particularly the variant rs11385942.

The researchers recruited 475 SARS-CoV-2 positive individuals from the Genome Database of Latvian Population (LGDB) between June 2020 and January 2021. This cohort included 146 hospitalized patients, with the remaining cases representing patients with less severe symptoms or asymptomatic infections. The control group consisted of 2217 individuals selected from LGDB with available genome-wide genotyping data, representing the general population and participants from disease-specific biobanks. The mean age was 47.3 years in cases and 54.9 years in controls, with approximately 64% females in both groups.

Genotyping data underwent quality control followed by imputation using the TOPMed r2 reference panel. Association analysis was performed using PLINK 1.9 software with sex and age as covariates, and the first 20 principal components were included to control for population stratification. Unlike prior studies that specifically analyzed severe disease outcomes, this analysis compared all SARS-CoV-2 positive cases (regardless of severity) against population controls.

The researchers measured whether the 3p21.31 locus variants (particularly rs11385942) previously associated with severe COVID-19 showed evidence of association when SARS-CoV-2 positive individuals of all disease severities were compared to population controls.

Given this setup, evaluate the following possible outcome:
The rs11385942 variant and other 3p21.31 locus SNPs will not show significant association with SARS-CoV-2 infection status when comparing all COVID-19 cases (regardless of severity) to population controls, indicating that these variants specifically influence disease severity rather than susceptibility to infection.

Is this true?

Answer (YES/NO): NO